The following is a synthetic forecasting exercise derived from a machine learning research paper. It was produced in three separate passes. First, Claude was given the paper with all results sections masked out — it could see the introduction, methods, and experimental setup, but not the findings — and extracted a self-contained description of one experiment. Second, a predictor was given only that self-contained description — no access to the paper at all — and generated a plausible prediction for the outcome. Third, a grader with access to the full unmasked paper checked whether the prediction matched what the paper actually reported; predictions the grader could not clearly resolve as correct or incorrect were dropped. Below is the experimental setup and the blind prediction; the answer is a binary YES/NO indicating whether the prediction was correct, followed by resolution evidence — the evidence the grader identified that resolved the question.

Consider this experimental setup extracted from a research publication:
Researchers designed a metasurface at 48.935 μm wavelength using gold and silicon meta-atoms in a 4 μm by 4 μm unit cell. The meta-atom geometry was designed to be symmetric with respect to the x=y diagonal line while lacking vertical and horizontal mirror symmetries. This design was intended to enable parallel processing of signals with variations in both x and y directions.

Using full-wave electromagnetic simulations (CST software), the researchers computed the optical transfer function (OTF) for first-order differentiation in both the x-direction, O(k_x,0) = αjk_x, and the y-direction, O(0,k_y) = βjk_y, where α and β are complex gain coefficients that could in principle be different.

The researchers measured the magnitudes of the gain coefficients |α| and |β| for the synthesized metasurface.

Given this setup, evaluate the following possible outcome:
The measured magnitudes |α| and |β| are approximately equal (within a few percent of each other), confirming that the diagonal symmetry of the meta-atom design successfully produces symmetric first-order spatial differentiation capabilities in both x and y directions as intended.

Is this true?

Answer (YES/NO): YES